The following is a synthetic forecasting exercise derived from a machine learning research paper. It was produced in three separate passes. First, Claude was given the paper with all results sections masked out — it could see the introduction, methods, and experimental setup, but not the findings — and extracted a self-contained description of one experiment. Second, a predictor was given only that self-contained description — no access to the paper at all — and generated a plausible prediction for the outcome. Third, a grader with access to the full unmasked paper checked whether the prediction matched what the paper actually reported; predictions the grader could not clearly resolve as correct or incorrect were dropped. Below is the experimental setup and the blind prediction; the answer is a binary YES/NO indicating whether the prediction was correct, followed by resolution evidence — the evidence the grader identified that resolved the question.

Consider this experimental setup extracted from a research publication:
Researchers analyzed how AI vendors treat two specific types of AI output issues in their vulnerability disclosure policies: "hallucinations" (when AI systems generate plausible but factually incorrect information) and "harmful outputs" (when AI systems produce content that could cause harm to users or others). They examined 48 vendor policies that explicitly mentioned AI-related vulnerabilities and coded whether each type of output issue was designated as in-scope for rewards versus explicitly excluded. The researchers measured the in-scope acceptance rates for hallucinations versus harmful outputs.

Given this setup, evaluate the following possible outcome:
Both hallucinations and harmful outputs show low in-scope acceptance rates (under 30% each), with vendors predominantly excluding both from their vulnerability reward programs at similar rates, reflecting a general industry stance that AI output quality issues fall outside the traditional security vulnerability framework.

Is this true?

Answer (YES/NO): NO